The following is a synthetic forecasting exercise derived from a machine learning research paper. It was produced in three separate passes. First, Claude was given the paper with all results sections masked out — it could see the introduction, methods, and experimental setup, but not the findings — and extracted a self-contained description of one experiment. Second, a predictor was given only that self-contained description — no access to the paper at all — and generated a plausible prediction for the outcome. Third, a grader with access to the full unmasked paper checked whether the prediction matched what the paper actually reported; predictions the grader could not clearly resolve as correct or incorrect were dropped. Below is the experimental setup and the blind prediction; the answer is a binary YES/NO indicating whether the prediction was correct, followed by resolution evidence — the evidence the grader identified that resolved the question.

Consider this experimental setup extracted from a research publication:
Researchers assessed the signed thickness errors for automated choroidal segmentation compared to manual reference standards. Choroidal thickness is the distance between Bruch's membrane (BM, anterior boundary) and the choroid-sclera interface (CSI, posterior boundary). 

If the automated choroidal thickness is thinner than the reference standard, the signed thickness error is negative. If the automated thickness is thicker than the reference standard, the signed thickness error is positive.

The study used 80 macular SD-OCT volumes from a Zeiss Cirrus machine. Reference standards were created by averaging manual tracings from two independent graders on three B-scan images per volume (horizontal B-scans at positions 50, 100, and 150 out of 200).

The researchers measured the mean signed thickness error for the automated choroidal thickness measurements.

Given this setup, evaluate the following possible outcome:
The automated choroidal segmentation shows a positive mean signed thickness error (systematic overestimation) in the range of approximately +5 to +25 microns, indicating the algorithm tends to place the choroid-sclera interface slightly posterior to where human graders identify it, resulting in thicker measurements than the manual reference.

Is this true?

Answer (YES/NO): YES